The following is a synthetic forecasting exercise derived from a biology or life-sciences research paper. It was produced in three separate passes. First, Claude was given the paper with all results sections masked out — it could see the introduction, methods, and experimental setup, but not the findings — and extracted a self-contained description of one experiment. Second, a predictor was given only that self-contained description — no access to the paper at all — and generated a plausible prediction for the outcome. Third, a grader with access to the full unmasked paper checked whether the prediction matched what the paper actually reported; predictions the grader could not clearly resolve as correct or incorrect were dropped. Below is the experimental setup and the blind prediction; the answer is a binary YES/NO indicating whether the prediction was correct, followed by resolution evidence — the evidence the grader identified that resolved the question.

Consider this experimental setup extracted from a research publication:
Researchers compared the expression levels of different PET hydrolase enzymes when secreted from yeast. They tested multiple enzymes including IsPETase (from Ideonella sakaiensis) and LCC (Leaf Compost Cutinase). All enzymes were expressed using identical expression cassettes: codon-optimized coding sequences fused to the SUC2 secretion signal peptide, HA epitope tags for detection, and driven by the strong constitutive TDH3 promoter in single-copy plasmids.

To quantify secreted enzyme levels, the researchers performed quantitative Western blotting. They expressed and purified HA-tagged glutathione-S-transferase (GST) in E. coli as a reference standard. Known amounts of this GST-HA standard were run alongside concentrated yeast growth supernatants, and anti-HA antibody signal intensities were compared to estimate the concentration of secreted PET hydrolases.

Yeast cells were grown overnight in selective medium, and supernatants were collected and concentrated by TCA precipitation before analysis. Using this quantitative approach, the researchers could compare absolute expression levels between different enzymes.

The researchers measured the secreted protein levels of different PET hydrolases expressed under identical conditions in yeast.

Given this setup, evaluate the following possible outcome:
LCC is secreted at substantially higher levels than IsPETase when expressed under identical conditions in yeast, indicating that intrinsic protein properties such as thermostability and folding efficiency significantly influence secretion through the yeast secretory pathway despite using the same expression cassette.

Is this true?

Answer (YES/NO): NO